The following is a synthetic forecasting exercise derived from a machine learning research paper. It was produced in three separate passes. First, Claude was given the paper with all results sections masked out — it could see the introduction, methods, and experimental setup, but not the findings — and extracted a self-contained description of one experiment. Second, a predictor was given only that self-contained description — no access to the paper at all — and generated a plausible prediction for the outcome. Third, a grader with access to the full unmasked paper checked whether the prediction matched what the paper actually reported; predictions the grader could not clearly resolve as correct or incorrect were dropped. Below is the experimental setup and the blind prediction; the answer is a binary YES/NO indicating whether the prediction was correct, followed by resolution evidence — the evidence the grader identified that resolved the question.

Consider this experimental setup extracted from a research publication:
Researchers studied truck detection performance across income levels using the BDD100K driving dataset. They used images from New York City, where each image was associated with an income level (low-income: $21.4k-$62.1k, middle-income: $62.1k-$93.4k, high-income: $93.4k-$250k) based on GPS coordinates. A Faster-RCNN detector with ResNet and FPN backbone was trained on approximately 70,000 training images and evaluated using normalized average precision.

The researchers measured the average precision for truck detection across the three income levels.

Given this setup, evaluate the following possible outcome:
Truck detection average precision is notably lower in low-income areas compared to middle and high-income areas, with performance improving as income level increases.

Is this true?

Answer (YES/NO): YES